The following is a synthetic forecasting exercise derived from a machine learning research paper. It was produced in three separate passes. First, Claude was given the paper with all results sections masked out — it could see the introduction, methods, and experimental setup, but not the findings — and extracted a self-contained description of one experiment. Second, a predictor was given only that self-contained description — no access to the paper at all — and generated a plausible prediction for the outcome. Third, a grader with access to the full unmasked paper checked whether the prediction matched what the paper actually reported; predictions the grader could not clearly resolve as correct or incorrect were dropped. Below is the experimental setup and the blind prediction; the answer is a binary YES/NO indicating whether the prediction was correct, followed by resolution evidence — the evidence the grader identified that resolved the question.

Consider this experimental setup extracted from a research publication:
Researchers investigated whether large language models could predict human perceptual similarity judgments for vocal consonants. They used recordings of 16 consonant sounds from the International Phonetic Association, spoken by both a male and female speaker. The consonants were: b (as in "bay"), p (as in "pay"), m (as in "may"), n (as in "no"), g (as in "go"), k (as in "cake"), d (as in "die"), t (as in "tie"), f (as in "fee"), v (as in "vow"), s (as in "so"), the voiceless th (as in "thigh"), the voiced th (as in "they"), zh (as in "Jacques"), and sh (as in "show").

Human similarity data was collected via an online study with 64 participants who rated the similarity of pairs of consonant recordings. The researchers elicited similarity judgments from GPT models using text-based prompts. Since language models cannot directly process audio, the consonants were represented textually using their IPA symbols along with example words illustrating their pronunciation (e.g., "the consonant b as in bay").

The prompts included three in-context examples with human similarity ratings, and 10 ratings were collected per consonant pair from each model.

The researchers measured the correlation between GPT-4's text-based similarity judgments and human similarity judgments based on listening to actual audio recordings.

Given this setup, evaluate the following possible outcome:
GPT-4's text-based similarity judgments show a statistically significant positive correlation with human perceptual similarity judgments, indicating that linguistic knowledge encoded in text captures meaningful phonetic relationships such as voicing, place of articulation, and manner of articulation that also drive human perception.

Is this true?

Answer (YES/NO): YES